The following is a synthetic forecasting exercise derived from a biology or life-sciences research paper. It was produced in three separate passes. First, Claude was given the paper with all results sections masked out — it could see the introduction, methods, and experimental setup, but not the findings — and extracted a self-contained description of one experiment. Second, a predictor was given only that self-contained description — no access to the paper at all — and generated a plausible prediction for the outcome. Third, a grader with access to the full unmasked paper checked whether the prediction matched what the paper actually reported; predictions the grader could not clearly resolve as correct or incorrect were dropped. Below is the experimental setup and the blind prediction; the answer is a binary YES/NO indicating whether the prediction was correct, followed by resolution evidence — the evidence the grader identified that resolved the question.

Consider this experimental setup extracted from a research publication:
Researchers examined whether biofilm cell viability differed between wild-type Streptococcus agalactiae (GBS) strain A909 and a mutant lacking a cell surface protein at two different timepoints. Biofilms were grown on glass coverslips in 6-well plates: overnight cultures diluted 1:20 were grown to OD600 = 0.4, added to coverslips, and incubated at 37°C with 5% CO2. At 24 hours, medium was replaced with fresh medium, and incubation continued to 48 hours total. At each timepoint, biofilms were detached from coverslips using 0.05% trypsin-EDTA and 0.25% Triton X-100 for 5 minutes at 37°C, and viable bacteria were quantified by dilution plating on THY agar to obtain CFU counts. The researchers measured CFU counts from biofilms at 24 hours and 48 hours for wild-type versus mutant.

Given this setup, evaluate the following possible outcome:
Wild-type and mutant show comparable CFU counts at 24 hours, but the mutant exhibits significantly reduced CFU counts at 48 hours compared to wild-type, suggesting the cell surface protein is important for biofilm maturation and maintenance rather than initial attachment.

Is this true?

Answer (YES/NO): YES